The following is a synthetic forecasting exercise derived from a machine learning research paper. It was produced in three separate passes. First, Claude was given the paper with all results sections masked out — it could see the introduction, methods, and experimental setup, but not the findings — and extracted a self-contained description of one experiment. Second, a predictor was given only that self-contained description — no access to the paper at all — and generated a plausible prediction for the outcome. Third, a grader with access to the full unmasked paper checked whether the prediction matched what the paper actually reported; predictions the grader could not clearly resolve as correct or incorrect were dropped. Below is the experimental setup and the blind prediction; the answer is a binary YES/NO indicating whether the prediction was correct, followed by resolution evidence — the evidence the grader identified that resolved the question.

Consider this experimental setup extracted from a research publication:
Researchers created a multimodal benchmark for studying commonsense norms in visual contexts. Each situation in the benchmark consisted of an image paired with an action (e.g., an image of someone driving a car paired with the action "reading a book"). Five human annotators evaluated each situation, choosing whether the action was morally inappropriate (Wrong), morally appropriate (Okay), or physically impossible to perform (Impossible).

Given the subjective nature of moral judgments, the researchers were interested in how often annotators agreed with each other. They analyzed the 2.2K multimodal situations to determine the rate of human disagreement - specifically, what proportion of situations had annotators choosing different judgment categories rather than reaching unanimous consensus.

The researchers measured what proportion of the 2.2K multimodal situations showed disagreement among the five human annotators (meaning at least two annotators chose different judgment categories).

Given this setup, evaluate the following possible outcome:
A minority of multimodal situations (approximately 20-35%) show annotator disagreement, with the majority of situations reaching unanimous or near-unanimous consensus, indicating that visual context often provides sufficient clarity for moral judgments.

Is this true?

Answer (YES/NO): NO